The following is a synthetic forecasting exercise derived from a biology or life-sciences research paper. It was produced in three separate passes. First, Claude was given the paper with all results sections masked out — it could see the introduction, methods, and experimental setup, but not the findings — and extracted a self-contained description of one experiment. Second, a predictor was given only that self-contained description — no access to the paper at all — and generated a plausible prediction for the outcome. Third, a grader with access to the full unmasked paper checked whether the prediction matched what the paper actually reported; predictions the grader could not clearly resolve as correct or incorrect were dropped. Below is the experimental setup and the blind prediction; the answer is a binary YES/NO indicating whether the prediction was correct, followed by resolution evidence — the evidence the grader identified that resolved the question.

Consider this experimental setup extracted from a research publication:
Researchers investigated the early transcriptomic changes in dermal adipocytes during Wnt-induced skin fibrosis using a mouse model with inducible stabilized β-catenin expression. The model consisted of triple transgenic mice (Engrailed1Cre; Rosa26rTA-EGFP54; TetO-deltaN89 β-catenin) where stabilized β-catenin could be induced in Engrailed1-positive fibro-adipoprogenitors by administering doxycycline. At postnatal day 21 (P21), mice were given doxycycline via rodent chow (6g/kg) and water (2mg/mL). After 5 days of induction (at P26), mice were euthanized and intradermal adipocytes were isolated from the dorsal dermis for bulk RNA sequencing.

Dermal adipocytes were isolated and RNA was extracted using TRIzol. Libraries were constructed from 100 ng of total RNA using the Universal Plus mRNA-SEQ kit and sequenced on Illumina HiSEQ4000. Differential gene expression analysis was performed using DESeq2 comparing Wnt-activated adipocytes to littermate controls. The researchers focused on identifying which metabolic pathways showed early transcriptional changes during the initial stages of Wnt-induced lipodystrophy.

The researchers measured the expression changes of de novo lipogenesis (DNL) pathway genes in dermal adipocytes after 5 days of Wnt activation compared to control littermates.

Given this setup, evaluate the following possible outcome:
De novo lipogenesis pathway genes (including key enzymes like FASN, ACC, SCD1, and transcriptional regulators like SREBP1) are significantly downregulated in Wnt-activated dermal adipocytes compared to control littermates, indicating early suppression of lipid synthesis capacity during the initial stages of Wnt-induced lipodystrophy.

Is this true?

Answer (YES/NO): NO